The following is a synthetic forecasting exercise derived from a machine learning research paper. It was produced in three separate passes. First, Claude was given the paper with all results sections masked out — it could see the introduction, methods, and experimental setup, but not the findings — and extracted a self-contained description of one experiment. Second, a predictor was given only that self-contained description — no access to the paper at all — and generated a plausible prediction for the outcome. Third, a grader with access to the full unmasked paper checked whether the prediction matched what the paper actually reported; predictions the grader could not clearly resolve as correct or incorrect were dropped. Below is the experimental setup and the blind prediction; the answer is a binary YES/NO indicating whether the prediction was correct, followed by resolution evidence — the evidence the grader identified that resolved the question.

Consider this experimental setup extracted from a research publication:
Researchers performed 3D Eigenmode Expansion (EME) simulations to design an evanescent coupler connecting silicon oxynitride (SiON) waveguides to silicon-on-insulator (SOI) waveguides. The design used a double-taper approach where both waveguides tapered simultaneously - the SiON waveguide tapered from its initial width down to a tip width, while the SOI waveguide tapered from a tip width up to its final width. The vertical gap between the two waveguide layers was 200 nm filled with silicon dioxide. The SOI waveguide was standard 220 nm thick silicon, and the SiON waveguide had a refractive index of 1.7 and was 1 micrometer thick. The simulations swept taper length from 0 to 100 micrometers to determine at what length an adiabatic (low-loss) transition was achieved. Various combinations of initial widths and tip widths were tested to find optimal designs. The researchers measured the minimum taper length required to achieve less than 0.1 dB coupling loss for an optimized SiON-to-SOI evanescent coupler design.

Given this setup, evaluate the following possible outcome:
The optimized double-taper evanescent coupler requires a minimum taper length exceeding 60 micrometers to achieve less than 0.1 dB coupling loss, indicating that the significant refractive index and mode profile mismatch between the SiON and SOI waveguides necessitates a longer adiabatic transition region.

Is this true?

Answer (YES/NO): NO